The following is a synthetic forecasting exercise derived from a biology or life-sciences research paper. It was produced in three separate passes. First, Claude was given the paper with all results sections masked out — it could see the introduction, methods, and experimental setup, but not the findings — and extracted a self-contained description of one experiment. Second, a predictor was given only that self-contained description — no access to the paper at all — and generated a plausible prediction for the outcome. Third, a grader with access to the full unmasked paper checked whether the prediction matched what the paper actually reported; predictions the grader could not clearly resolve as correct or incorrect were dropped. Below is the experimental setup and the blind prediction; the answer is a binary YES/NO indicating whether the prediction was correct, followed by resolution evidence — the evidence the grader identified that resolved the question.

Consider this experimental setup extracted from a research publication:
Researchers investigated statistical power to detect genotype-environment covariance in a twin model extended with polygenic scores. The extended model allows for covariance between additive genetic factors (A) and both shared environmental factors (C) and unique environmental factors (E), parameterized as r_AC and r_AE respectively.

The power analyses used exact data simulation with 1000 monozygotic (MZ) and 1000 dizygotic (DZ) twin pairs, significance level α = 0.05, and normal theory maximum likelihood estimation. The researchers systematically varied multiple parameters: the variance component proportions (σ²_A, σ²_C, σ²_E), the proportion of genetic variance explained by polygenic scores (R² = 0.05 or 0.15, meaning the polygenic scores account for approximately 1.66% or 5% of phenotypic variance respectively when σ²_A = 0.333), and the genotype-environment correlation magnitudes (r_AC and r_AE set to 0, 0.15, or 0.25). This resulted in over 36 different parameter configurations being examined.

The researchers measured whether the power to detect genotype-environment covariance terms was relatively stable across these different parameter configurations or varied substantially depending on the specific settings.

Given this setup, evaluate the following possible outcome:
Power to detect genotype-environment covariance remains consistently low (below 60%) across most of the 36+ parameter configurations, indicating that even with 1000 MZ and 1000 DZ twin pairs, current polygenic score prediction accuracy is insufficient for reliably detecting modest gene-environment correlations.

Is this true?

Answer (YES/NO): NO